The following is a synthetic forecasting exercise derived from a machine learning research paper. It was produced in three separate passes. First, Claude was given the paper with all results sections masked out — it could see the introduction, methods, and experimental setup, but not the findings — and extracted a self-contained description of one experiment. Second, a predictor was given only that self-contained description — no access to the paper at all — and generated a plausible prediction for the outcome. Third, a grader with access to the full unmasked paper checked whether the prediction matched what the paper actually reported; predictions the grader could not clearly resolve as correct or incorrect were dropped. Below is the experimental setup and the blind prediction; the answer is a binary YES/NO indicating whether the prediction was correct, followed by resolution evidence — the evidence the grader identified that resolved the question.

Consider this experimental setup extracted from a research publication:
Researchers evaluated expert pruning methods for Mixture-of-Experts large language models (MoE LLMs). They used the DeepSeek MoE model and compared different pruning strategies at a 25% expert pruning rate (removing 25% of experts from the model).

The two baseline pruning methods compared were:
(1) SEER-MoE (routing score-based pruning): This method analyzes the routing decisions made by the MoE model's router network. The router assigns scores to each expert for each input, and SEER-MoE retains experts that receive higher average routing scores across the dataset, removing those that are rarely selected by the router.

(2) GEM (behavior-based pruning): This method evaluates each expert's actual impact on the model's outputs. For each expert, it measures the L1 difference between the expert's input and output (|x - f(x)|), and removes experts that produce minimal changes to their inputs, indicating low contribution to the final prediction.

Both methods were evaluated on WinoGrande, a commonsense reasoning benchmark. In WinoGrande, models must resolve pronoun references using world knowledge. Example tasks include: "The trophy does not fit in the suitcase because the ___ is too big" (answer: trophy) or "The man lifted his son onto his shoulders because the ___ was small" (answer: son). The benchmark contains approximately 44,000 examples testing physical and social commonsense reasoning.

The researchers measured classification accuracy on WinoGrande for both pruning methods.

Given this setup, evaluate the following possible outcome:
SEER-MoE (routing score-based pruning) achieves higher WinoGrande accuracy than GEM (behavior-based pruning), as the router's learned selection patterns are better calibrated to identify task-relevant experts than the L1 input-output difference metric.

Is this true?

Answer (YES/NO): NO